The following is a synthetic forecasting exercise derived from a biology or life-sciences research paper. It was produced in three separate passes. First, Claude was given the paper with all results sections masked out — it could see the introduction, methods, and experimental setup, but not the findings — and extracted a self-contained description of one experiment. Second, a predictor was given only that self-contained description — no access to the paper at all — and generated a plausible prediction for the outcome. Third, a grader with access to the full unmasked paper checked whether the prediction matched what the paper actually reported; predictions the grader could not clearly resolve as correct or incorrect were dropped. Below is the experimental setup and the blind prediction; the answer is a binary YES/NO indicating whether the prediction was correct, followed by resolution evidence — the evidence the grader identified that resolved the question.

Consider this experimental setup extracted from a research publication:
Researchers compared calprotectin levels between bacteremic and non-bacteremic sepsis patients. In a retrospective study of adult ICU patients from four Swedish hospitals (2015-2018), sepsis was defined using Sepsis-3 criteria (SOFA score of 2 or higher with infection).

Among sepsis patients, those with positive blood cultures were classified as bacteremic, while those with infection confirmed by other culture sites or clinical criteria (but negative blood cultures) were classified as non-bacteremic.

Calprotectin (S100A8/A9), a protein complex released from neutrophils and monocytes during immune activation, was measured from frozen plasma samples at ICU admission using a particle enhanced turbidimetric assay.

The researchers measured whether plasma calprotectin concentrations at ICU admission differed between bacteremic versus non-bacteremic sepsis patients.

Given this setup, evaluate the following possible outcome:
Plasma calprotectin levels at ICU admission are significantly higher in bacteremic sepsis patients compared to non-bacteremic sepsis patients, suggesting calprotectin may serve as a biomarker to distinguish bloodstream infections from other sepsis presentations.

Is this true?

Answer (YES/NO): YES